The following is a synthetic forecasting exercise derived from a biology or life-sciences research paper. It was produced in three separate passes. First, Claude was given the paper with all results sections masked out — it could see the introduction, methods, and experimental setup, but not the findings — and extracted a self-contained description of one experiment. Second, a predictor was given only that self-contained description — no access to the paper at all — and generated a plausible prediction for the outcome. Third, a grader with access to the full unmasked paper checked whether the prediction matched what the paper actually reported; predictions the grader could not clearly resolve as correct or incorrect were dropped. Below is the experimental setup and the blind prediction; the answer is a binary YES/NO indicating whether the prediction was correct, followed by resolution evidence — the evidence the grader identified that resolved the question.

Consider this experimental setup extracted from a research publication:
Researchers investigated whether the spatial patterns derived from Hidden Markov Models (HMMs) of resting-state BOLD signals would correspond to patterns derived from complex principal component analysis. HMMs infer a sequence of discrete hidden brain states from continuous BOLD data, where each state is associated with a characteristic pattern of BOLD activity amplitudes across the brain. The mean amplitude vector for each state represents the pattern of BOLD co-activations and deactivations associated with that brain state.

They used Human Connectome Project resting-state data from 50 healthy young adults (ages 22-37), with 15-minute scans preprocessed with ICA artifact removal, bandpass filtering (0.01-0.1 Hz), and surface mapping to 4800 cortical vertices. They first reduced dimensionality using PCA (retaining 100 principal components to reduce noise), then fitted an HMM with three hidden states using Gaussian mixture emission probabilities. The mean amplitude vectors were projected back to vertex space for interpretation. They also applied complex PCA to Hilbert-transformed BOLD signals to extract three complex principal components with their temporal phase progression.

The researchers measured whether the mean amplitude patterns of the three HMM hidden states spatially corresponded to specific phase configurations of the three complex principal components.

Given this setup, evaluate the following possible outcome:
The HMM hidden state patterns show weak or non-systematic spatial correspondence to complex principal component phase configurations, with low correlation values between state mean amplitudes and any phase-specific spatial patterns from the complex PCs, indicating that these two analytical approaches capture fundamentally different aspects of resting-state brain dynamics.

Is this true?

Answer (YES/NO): NO